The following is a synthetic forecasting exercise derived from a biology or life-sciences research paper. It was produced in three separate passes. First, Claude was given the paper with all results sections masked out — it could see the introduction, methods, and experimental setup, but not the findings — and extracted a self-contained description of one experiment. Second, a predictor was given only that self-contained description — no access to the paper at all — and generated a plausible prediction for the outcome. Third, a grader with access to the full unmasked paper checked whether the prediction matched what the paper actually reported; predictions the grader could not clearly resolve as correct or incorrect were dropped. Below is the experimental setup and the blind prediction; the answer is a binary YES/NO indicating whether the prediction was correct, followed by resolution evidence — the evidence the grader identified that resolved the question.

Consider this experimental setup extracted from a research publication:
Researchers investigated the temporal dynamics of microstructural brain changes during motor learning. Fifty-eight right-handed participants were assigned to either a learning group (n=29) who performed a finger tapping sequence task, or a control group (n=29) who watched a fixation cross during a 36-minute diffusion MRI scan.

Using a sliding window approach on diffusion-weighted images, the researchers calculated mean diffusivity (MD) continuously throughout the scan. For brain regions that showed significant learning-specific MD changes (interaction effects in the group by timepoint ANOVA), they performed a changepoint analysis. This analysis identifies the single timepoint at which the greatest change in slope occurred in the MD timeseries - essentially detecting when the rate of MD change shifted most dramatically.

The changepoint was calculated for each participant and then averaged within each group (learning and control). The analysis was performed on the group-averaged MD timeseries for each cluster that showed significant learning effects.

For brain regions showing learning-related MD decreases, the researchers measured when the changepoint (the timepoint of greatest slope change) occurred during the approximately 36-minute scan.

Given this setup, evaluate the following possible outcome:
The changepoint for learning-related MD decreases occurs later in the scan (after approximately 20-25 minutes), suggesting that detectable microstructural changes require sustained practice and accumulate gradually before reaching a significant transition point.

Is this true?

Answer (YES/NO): NO